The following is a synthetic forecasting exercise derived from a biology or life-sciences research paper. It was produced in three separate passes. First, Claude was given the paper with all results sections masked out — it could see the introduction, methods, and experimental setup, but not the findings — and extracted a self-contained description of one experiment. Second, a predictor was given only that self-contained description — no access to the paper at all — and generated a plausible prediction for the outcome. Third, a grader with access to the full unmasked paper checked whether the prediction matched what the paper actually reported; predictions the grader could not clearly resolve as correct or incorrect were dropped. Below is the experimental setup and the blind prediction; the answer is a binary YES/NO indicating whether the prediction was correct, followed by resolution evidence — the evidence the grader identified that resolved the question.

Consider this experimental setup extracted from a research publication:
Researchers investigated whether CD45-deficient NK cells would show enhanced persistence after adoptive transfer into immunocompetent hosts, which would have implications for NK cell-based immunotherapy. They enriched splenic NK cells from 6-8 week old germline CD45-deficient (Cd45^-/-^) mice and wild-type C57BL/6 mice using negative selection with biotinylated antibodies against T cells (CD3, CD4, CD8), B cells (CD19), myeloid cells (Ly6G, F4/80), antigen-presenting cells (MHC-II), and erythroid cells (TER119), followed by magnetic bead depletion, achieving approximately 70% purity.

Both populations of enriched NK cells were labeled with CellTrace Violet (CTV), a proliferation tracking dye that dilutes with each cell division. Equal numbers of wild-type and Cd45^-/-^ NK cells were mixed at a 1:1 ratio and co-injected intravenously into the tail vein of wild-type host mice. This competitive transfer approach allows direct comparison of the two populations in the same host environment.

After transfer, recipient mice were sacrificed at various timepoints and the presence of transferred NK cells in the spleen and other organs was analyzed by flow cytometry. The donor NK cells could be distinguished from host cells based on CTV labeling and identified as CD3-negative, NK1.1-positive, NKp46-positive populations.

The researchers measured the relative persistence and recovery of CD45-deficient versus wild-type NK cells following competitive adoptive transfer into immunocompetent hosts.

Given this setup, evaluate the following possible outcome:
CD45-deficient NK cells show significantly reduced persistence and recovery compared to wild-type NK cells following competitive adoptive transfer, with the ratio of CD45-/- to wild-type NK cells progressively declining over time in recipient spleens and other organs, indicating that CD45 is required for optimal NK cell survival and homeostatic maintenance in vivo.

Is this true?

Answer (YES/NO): YES